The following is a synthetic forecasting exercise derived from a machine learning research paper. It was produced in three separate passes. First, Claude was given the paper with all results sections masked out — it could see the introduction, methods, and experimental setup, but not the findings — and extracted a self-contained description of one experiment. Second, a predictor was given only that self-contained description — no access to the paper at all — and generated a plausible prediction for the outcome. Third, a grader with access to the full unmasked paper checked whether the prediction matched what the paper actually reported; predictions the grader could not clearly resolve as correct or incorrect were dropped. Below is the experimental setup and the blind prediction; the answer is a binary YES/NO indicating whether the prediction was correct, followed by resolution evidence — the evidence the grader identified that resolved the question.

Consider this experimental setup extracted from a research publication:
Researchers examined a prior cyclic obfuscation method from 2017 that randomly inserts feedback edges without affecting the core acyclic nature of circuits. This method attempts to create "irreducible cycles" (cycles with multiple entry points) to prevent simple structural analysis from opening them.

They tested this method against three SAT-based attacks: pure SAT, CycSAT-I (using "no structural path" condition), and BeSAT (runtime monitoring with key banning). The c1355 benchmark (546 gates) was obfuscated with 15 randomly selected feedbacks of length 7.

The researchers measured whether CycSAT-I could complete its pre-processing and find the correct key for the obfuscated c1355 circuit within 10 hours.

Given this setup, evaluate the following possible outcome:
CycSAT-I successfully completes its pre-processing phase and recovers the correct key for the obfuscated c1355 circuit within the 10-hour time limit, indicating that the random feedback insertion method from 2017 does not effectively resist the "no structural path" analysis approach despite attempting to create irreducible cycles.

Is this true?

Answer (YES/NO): NO